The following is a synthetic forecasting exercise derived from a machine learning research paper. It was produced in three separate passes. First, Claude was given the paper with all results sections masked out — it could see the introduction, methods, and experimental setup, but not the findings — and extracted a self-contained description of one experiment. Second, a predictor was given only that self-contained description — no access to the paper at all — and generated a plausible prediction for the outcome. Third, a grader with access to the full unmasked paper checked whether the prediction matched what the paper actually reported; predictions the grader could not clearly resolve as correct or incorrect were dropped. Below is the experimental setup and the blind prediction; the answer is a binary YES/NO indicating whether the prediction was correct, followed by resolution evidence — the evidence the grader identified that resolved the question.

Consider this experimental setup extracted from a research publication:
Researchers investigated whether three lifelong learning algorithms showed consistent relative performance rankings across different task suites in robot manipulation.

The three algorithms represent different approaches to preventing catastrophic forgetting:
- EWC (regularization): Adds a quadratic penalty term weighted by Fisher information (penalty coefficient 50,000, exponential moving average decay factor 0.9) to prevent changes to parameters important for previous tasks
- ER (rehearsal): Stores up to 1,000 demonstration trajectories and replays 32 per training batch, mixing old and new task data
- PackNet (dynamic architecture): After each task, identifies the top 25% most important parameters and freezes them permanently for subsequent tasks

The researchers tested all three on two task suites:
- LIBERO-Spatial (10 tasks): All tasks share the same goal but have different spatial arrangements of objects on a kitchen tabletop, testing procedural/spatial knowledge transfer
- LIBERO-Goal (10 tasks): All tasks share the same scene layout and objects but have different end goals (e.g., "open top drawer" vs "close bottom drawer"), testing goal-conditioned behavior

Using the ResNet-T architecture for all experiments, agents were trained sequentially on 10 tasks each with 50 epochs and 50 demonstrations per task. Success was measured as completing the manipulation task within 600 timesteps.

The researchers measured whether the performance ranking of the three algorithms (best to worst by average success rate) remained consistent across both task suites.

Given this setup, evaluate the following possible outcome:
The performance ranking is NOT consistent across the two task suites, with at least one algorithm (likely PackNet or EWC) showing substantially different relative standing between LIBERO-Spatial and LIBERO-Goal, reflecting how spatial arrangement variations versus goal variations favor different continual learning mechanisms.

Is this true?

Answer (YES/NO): NO